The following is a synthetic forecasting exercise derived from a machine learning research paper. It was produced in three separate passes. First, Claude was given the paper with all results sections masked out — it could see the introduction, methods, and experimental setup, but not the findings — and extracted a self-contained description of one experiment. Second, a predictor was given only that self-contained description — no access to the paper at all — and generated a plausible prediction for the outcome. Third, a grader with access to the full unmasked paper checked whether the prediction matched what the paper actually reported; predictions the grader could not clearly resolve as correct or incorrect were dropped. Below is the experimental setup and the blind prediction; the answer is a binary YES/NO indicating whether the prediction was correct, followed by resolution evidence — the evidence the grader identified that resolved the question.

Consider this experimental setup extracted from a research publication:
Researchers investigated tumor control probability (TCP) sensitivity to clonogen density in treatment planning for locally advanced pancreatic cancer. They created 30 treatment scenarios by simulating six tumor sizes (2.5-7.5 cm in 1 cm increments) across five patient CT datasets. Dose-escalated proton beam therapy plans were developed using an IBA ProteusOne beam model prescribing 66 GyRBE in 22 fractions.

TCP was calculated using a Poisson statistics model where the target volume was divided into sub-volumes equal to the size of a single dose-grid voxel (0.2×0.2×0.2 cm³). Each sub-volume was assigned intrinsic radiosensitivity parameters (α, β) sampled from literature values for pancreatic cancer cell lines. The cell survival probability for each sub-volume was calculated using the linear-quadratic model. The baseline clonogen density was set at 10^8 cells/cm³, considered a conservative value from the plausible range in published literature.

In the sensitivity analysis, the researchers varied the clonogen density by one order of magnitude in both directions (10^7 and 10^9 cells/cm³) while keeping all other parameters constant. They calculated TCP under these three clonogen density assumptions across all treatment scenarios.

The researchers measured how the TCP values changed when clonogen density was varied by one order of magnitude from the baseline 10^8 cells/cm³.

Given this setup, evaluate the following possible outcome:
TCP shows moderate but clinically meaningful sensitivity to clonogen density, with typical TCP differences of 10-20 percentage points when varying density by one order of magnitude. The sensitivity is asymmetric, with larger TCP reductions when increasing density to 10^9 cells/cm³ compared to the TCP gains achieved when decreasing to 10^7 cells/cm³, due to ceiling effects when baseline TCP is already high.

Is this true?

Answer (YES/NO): NO